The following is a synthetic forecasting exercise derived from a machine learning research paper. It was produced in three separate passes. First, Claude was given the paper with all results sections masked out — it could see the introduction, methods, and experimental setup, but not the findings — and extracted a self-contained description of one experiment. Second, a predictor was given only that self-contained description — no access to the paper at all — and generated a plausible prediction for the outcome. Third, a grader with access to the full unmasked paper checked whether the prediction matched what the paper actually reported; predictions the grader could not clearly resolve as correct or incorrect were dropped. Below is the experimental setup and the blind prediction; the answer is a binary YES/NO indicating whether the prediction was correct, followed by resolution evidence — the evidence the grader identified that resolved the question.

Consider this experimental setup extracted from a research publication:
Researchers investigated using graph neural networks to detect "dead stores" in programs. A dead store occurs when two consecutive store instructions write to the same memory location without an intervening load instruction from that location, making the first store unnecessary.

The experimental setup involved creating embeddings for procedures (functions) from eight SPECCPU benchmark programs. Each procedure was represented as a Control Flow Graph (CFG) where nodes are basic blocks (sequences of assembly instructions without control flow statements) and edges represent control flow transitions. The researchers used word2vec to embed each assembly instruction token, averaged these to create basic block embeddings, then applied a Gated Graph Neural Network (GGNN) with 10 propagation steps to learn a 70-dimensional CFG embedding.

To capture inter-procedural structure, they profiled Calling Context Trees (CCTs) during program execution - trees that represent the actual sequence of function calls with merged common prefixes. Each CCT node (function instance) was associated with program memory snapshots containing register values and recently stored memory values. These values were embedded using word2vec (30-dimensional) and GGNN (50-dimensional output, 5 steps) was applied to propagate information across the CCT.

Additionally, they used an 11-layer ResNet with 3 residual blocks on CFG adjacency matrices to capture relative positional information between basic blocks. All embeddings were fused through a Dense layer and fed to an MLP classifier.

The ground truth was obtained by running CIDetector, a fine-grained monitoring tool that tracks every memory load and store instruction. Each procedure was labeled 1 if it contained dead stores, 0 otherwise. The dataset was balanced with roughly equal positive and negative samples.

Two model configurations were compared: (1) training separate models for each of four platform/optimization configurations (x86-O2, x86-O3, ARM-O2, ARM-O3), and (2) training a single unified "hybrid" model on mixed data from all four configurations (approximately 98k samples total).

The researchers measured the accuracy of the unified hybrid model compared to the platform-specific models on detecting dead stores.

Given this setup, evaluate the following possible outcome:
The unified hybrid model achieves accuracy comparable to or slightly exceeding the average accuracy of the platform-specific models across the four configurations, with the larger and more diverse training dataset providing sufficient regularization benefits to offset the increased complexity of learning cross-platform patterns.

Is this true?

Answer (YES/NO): YES